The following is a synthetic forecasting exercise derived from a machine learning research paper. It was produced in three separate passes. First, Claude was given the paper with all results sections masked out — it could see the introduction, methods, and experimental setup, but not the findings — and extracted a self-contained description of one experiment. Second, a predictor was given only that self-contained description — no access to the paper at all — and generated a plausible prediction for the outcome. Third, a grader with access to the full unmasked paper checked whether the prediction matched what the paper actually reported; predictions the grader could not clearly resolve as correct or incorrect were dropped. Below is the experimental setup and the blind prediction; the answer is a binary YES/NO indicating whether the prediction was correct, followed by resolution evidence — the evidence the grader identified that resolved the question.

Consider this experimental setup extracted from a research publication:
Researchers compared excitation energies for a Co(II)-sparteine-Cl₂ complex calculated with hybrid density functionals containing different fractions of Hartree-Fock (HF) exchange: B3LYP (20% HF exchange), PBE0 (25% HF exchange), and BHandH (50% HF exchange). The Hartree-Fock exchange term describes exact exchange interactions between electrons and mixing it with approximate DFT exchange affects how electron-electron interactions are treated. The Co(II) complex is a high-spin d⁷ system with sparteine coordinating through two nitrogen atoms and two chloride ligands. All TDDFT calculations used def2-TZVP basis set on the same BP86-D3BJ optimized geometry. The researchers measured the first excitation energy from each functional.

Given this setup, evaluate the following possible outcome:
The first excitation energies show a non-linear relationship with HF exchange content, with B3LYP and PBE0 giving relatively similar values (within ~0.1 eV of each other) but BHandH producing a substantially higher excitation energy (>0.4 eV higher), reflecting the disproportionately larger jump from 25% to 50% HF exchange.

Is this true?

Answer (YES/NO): NO